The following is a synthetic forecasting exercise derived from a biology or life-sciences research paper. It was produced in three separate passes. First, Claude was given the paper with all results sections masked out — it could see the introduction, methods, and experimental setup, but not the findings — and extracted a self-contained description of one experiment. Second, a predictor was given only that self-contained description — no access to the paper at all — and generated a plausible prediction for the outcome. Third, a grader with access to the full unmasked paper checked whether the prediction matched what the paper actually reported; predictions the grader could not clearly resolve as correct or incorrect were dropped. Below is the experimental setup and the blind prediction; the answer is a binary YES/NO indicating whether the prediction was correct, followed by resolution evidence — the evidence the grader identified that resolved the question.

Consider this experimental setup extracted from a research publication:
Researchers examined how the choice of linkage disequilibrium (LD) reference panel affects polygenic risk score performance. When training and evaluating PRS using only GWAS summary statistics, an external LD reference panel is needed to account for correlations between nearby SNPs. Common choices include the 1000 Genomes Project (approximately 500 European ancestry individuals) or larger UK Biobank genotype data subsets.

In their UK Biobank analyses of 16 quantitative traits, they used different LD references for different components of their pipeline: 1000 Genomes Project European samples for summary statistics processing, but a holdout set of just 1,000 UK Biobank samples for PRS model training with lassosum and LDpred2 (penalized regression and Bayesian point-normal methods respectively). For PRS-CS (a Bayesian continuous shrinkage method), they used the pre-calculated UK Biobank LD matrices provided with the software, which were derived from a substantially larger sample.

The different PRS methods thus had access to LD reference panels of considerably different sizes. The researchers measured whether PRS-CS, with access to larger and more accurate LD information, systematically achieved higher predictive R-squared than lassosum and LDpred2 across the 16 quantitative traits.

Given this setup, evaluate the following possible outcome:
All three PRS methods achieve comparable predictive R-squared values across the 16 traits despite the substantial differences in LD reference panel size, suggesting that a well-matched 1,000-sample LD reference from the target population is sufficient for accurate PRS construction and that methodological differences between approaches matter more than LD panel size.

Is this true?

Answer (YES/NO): NO